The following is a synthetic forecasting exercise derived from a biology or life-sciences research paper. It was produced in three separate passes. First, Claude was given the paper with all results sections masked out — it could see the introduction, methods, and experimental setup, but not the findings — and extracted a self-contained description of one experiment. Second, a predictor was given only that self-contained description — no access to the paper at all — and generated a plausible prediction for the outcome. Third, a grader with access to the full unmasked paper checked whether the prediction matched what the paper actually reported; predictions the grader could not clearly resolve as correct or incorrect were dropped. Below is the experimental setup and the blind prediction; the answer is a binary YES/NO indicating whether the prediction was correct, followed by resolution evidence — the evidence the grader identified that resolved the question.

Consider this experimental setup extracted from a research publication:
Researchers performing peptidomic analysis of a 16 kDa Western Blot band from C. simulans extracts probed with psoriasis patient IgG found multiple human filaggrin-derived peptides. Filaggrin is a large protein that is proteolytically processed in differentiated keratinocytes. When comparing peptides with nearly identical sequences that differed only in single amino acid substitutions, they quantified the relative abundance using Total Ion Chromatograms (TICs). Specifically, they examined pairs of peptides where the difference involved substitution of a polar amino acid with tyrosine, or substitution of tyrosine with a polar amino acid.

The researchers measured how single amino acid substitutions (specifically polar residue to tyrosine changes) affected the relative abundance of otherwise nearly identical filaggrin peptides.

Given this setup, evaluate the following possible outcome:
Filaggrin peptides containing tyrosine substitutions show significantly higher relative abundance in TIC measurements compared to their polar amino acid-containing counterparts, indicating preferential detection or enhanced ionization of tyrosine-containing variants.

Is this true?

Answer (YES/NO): NO